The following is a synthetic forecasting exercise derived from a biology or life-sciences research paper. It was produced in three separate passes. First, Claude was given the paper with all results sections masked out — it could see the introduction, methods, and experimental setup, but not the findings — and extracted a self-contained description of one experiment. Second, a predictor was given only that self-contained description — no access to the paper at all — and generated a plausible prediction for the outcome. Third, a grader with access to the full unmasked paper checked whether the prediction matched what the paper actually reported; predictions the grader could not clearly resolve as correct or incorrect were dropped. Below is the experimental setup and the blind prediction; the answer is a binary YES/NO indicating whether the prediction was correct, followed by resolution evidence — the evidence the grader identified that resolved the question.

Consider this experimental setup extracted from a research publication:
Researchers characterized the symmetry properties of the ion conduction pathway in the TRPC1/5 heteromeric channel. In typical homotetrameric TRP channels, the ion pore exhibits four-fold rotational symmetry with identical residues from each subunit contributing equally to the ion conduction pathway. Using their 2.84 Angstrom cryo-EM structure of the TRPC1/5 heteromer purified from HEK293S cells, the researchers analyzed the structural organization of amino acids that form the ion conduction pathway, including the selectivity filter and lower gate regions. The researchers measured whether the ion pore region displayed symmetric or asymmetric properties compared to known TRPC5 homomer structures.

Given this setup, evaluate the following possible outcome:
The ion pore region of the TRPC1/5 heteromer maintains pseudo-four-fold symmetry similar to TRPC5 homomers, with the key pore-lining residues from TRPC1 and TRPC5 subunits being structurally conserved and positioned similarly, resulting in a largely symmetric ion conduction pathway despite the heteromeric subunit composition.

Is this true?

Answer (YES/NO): NO